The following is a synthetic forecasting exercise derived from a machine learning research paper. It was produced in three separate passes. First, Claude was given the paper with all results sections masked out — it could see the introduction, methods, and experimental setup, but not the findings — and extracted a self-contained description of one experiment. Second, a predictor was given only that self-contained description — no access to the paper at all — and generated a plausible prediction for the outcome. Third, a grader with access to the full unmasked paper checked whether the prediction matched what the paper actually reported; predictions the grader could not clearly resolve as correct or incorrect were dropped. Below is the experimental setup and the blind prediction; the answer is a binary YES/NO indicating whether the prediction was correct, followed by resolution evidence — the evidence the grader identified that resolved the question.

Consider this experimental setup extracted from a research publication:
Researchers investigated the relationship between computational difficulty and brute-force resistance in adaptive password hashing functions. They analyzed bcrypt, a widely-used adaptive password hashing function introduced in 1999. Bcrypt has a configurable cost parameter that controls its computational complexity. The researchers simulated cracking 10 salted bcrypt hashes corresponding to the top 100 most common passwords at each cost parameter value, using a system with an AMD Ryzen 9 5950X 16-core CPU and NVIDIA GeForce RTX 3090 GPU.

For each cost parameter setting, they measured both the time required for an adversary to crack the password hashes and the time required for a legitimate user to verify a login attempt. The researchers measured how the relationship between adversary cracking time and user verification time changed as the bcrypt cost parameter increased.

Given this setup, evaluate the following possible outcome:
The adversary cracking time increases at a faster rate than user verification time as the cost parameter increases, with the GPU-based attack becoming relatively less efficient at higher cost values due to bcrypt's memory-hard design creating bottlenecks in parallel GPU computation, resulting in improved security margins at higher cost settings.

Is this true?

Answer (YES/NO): NO